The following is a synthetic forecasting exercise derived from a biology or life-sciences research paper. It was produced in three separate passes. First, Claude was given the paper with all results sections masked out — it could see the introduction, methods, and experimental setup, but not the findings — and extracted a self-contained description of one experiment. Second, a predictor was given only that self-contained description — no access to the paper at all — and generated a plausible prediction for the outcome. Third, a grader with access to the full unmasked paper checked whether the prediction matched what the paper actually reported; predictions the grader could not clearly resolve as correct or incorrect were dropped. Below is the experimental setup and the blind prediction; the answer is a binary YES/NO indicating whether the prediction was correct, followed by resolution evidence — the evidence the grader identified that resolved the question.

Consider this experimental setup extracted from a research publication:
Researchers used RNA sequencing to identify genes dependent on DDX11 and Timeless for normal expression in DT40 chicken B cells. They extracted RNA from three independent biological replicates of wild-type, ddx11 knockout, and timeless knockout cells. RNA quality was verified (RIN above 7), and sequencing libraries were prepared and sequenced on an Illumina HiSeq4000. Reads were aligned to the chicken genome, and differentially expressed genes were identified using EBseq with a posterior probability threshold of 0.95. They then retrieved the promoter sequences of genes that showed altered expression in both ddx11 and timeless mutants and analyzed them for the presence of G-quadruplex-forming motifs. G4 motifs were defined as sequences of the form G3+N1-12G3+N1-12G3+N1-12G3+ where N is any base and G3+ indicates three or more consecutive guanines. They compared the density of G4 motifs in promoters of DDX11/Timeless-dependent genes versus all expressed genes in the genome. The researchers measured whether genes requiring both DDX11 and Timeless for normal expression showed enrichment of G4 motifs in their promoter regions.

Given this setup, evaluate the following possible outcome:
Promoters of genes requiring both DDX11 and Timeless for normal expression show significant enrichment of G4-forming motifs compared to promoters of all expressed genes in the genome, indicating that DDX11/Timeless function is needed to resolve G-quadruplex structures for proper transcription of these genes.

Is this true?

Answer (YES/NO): YES